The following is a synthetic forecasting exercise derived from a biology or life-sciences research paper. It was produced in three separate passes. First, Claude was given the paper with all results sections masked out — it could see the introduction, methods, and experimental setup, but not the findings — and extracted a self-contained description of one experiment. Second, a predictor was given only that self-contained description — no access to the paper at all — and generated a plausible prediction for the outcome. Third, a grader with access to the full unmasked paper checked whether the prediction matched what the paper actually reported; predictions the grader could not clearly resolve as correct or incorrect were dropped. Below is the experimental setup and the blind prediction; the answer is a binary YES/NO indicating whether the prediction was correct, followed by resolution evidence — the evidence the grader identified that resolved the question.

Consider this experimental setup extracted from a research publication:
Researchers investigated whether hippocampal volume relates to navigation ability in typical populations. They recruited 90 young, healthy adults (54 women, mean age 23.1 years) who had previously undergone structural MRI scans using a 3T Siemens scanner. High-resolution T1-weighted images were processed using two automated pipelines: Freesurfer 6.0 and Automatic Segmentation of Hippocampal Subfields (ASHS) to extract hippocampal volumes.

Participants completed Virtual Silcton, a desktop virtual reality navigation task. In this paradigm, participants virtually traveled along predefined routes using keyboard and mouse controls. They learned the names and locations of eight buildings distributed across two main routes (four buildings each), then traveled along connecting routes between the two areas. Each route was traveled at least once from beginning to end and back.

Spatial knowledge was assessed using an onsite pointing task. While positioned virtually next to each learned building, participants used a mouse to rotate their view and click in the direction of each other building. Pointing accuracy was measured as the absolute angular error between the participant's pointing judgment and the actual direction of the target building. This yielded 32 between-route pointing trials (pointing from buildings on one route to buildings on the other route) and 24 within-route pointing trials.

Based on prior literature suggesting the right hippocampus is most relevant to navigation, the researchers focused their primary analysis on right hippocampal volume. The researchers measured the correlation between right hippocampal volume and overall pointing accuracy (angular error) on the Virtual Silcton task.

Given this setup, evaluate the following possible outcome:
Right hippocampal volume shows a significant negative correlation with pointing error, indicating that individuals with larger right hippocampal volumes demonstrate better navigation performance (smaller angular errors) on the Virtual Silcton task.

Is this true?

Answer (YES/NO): NO